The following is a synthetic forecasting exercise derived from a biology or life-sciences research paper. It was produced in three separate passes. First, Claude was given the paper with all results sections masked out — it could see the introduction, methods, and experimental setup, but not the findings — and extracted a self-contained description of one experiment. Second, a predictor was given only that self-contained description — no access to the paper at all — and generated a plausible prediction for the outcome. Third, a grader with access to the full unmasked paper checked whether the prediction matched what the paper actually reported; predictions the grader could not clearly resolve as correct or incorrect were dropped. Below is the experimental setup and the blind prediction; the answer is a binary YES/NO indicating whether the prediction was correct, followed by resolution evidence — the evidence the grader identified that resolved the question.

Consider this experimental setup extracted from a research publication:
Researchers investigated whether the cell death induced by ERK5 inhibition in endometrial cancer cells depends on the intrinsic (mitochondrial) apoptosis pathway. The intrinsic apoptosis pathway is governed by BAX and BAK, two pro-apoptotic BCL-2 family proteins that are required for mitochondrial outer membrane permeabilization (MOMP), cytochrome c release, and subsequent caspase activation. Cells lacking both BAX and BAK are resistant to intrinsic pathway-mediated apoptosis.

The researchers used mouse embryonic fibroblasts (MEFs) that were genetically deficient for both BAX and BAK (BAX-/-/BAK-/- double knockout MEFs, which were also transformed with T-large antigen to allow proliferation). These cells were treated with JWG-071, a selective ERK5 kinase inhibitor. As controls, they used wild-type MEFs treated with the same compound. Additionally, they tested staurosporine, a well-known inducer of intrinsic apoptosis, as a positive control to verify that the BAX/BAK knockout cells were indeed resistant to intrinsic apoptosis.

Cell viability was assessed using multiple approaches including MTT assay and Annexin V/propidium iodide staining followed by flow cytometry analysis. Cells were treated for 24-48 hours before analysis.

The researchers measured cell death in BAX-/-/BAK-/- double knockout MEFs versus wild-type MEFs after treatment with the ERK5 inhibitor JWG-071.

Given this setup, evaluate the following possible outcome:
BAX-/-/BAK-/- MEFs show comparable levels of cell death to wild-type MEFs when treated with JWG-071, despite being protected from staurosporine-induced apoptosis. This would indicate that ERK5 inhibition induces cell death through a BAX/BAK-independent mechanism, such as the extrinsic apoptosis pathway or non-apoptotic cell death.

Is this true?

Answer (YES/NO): NO